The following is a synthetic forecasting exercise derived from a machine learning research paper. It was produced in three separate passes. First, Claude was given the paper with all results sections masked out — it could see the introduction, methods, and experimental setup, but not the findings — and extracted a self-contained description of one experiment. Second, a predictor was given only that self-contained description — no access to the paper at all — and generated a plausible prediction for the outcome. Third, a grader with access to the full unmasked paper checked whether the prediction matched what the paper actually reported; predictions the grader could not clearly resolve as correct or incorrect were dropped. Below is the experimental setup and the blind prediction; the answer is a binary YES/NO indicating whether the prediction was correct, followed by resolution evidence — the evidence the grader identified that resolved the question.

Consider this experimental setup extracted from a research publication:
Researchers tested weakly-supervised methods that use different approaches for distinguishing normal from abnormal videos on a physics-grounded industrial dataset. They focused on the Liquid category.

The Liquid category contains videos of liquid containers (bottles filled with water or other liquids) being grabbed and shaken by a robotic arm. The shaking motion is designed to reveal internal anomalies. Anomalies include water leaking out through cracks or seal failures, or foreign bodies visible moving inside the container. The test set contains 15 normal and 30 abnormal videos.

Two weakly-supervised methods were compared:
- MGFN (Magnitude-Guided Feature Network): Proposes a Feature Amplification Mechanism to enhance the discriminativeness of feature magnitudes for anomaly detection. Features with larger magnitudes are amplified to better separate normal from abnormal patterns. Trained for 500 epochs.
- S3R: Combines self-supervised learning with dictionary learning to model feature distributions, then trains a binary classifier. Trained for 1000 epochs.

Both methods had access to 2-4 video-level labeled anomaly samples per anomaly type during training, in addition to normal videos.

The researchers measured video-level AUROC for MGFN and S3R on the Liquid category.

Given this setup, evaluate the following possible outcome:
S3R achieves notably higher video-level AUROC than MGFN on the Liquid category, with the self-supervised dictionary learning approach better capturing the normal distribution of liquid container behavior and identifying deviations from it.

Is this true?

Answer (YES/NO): NO